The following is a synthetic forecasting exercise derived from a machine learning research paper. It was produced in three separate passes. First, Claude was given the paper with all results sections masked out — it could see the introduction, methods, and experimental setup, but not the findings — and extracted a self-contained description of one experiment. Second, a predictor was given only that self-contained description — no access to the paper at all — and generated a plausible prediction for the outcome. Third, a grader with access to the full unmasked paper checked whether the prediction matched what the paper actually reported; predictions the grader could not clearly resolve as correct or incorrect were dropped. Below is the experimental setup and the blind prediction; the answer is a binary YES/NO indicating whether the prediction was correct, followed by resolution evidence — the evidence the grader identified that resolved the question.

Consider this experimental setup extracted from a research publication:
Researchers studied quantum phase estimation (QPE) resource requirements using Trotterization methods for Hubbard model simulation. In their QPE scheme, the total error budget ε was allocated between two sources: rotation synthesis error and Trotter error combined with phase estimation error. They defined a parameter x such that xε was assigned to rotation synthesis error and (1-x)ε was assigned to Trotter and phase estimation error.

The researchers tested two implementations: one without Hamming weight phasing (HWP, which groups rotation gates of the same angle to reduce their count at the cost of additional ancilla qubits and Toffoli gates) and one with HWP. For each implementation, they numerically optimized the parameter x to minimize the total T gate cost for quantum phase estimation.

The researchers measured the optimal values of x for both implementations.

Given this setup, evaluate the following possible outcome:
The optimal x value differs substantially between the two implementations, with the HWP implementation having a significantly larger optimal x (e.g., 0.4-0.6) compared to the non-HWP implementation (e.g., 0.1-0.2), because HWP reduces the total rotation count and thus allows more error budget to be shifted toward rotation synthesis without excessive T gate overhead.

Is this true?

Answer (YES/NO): NO